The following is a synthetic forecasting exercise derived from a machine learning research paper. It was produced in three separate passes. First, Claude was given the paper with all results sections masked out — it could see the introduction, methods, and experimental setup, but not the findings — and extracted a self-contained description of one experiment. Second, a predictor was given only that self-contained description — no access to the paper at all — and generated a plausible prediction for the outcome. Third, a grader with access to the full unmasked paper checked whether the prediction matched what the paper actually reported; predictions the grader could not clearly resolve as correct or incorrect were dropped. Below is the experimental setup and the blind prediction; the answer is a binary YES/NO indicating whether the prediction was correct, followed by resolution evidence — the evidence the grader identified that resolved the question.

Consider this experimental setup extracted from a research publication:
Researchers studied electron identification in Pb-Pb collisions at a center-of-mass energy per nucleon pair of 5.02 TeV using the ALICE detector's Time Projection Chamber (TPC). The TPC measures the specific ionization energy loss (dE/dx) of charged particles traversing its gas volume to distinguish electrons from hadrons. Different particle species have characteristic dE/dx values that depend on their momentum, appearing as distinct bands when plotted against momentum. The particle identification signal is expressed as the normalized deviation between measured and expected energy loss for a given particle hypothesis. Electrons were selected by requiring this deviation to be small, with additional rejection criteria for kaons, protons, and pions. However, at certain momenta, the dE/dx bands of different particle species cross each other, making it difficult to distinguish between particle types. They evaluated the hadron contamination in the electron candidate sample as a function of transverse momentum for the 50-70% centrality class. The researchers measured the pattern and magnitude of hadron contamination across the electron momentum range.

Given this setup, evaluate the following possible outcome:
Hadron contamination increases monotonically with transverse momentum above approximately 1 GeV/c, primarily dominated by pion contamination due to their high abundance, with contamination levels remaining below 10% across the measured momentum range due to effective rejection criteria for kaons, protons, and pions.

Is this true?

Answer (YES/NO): NO